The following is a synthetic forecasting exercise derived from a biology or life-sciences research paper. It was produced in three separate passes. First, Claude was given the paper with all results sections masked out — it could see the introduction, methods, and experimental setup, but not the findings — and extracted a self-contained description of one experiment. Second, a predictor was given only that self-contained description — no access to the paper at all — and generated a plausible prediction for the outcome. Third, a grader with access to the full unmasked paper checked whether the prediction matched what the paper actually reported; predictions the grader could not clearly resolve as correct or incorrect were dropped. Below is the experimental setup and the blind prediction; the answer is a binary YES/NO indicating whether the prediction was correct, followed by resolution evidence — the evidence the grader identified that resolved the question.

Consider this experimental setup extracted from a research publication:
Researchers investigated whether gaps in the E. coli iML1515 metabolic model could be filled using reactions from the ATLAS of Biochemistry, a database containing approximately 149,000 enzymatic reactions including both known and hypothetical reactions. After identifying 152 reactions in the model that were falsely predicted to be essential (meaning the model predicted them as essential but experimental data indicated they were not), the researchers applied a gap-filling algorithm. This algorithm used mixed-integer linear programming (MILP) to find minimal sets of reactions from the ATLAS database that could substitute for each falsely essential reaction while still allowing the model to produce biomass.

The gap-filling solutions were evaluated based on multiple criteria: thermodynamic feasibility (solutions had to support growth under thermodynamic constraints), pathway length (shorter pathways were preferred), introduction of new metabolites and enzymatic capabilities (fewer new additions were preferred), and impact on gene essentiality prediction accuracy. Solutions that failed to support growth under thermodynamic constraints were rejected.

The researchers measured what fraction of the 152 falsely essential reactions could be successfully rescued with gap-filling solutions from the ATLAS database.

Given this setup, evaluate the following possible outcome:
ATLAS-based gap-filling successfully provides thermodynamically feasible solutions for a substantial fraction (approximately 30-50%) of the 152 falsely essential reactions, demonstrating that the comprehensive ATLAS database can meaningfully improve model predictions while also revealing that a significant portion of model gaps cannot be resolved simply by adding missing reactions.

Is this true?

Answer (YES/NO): NO